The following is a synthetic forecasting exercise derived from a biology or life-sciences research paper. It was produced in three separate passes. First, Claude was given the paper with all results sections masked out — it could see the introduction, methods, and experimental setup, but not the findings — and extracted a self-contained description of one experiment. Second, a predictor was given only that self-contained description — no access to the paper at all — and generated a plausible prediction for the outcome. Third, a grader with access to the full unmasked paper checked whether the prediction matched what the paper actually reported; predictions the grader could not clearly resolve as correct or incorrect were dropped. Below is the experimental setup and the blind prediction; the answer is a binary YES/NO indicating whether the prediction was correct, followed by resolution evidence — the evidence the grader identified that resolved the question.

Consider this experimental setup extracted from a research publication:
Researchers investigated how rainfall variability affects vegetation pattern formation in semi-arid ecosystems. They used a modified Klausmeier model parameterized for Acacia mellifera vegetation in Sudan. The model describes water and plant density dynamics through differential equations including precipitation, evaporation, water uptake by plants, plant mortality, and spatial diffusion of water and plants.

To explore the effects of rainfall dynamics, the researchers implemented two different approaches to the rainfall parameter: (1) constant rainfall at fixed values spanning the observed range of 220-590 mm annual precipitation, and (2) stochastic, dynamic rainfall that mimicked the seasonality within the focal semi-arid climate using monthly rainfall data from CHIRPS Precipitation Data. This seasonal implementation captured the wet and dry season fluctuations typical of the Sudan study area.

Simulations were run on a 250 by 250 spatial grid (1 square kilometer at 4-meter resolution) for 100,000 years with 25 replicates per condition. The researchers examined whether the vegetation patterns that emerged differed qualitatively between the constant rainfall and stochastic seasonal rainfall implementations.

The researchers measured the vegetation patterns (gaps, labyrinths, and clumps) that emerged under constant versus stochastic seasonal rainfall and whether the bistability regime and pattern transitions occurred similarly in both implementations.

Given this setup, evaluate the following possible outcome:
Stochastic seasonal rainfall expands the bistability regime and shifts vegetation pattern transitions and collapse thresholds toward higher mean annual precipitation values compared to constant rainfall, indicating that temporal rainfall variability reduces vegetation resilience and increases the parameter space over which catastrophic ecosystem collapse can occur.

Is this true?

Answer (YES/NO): NO